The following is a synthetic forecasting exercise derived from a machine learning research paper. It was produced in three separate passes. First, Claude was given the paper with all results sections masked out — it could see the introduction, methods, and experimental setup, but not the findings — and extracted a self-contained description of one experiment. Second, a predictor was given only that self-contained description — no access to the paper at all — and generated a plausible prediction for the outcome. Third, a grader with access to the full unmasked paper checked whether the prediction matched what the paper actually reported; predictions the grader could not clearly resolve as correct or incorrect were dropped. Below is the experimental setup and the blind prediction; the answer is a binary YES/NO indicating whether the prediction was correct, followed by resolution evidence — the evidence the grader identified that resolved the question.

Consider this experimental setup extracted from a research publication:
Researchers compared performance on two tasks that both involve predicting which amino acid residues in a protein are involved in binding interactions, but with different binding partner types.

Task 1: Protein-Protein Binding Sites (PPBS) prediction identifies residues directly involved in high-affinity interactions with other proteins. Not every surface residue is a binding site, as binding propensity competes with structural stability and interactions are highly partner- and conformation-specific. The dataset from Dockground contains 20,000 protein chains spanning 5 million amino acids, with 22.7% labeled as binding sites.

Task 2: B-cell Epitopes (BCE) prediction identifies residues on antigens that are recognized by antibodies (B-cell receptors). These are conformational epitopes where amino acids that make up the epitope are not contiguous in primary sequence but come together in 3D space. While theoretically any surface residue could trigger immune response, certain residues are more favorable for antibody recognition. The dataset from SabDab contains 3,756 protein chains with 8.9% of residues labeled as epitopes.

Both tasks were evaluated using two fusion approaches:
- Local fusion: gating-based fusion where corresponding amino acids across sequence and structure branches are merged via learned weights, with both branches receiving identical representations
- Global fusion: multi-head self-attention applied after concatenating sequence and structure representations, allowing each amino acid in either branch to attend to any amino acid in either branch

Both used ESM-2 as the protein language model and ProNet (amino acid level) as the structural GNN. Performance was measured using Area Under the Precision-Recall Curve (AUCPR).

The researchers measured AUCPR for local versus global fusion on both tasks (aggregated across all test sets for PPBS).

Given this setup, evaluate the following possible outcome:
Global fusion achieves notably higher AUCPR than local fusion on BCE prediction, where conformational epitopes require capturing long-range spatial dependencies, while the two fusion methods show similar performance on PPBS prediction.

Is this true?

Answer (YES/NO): NO